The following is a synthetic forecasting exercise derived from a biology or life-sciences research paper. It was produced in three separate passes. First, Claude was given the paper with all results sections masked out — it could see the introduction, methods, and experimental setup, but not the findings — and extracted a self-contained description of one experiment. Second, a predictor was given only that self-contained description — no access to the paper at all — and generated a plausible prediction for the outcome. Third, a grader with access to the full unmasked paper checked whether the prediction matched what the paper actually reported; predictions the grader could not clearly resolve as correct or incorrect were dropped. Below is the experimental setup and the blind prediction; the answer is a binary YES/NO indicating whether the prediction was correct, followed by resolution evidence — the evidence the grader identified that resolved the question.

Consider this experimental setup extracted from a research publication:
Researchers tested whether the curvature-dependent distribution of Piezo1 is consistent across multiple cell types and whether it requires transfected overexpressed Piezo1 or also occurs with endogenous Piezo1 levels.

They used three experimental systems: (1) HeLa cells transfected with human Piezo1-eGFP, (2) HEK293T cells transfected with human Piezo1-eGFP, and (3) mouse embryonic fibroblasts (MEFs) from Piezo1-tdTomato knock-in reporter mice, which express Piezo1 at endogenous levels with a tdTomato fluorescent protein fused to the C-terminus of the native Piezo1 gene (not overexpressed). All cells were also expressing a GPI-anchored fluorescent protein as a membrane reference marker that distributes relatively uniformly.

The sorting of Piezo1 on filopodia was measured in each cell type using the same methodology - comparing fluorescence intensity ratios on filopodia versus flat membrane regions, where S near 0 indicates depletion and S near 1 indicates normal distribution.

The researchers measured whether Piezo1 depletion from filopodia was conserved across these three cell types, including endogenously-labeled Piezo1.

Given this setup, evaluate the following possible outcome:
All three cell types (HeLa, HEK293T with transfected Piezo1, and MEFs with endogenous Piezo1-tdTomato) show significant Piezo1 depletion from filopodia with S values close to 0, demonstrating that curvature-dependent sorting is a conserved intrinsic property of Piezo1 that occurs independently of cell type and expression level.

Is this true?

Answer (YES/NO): YES